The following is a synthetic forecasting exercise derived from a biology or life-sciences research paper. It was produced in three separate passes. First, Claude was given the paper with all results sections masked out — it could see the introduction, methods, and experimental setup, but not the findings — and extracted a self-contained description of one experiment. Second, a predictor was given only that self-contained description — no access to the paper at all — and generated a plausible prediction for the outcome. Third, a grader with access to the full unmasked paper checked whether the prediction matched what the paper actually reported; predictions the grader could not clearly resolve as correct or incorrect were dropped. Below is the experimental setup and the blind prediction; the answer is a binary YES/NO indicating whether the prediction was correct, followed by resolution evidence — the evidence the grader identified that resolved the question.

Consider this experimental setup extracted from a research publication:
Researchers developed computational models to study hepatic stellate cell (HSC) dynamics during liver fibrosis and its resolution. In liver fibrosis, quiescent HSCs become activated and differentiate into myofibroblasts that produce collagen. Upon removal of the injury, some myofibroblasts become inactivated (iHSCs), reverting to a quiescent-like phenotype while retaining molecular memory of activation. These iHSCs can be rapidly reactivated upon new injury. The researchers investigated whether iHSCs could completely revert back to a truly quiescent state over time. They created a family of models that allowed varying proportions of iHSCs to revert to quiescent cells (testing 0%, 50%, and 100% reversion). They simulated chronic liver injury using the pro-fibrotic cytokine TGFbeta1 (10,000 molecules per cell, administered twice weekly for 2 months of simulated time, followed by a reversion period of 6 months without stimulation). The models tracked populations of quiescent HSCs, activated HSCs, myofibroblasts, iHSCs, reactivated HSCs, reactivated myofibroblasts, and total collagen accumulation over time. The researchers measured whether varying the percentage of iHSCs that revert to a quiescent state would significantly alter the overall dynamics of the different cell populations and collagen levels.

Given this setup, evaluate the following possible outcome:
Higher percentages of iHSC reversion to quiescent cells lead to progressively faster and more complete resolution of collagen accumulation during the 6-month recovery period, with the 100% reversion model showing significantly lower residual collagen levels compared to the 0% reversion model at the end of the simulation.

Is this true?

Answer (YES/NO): NO